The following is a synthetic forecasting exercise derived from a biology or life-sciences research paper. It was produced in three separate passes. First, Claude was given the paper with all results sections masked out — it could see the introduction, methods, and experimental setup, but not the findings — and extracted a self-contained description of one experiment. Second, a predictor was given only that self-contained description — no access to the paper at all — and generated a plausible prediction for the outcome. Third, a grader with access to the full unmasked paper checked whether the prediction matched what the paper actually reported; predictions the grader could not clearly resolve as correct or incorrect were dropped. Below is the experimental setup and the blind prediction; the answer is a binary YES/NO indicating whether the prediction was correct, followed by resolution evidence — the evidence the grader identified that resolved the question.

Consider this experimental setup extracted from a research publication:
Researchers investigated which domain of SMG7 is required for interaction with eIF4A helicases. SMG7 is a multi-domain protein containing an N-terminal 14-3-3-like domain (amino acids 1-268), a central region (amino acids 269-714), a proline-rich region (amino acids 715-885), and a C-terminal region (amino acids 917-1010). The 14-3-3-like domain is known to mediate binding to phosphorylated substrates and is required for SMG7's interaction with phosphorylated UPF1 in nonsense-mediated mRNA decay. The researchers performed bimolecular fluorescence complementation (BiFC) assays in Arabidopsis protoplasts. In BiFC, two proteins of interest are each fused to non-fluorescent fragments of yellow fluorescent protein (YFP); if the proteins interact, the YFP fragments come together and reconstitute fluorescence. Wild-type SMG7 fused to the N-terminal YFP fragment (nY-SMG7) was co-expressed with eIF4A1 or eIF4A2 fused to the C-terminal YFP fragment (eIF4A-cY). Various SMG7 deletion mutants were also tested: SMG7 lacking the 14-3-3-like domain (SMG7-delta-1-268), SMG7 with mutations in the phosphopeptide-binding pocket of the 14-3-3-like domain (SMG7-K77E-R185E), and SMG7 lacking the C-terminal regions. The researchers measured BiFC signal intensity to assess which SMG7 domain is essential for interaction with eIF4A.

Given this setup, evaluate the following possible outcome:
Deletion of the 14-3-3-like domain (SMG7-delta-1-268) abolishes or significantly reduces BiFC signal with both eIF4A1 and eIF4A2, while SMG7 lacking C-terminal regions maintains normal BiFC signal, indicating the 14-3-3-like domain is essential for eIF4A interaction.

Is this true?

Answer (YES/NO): YES